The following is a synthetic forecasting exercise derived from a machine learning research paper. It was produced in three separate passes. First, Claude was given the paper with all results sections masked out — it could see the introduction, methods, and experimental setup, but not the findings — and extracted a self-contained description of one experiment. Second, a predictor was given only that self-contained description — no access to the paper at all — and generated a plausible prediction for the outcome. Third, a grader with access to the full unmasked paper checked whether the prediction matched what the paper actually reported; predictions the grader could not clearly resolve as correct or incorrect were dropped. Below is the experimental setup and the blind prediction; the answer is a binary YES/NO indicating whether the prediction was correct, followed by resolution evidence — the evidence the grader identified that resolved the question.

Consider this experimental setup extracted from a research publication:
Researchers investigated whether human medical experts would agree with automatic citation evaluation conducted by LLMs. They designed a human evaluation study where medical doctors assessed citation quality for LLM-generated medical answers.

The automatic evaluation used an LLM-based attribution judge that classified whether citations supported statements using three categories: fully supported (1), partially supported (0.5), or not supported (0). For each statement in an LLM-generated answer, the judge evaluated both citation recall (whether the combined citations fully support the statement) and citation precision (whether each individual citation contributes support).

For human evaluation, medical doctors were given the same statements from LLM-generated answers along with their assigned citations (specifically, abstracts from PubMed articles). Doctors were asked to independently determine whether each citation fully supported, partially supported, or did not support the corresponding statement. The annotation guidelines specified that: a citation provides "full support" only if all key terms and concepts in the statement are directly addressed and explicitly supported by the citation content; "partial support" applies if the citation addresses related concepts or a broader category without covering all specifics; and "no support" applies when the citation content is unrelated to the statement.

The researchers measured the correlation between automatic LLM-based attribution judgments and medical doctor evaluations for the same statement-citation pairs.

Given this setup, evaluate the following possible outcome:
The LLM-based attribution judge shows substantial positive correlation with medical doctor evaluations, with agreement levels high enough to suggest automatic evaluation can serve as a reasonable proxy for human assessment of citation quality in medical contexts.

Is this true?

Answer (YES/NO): YES